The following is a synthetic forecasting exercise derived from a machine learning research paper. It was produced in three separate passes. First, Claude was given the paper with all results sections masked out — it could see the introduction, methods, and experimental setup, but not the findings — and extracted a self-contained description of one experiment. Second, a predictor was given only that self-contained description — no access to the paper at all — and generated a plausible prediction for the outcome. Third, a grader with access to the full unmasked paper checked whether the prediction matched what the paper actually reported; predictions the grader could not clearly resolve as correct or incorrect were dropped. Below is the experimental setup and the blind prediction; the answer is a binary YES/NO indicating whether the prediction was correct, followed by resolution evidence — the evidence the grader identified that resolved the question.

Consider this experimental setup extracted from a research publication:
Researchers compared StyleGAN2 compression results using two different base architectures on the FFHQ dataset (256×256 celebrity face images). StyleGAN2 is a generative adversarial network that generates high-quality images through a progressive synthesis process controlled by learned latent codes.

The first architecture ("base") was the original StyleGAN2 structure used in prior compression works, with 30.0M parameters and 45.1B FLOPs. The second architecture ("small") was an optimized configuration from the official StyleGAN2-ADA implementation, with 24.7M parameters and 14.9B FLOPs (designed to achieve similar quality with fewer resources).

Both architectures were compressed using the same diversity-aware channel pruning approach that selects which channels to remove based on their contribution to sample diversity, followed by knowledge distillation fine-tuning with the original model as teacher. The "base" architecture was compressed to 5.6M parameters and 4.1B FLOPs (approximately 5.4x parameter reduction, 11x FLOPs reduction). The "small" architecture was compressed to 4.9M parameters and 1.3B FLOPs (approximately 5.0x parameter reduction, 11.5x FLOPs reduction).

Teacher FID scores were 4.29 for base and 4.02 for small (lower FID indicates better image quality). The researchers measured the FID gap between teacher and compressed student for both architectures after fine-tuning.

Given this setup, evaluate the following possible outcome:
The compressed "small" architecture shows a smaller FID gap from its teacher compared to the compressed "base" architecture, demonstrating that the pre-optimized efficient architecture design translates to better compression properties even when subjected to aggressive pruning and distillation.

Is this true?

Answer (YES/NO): NO